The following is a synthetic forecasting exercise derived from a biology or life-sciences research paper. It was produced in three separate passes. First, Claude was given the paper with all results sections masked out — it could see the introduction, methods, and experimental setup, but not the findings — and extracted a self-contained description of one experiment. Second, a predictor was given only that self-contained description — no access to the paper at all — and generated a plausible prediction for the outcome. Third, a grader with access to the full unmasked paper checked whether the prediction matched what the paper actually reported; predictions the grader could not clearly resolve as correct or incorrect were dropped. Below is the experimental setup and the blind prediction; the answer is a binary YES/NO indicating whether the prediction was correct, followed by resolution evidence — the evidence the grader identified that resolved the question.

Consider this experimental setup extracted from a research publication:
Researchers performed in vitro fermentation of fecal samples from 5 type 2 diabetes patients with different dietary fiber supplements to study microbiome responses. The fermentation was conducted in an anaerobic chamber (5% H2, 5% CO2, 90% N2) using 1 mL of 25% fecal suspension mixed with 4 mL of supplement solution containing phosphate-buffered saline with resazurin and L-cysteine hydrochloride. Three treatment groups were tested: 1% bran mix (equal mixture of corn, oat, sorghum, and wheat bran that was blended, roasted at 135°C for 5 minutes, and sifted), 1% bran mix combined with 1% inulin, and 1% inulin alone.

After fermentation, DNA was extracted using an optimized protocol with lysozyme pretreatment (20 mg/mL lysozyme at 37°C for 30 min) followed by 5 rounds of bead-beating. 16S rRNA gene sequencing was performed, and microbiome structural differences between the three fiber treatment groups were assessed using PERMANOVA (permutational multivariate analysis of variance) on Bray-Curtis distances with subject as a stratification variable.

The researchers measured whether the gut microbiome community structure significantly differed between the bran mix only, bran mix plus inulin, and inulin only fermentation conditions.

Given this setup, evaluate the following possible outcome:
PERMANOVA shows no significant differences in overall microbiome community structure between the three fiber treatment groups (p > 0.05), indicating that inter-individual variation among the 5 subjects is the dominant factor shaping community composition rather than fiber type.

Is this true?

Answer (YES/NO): NO